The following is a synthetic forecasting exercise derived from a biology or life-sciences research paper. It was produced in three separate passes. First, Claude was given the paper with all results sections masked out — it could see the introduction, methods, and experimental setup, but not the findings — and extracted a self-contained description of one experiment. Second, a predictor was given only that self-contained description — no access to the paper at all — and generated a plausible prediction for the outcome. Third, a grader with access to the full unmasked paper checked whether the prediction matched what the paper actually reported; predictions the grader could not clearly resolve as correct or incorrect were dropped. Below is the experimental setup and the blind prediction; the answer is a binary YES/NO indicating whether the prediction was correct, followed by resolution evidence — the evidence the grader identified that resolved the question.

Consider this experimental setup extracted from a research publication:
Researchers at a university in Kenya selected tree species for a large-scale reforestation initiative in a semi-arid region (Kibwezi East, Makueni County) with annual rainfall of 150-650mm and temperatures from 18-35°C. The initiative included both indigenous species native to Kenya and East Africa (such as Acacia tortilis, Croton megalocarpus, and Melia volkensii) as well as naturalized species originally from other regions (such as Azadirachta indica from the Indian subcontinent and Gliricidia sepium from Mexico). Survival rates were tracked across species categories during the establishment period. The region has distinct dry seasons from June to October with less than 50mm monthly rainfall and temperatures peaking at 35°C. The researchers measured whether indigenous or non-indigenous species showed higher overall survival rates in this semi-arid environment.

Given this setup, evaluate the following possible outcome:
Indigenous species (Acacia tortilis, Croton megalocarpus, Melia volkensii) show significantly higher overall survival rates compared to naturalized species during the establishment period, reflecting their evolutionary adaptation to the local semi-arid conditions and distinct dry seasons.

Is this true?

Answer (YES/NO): YES